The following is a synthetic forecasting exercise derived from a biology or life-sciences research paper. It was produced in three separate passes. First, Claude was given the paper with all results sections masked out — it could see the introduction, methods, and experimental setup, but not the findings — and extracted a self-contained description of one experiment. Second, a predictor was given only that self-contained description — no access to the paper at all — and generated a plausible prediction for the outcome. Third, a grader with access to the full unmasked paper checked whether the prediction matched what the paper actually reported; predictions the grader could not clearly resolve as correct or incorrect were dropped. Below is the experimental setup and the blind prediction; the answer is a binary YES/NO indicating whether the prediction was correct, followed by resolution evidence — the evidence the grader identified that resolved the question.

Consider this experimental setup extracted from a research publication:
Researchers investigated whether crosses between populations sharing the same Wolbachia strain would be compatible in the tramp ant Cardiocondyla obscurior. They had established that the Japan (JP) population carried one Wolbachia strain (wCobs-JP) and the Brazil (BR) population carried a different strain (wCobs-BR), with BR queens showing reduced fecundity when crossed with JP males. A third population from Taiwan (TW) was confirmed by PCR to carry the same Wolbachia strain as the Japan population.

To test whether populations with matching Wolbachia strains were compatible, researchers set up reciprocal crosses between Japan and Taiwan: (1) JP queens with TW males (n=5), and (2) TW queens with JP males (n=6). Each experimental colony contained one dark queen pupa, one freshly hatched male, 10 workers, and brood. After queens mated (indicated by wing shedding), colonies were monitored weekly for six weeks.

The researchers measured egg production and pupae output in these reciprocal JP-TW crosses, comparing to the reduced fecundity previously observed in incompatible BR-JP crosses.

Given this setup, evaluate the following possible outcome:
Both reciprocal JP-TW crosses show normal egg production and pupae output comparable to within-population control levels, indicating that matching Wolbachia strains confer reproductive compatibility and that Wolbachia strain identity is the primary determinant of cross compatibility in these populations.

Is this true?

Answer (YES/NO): YES